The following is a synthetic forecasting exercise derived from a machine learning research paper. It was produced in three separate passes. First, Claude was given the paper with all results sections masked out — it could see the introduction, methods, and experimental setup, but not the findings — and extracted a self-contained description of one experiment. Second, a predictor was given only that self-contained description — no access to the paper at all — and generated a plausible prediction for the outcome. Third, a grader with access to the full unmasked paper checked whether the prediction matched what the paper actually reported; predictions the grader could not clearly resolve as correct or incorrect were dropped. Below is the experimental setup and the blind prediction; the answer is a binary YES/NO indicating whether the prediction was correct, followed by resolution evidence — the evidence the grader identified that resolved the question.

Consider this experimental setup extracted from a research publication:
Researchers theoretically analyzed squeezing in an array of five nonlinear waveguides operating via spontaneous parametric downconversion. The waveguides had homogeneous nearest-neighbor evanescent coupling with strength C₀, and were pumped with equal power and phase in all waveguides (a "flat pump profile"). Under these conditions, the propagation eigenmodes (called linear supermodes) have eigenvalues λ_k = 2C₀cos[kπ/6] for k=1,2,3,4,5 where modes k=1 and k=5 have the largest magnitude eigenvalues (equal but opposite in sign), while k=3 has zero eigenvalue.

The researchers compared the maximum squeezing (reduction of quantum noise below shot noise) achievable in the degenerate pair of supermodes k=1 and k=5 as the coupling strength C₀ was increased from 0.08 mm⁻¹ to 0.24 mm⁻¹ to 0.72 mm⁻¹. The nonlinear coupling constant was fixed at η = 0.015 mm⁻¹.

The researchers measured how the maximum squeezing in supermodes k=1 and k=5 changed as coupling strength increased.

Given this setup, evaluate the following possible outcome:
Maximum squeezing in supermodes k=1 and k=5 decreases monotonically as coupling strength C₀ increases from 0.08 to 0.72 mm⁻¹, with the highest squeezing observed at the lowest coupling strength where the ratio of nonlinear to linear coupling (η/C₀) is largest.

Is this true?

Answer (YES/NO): YES